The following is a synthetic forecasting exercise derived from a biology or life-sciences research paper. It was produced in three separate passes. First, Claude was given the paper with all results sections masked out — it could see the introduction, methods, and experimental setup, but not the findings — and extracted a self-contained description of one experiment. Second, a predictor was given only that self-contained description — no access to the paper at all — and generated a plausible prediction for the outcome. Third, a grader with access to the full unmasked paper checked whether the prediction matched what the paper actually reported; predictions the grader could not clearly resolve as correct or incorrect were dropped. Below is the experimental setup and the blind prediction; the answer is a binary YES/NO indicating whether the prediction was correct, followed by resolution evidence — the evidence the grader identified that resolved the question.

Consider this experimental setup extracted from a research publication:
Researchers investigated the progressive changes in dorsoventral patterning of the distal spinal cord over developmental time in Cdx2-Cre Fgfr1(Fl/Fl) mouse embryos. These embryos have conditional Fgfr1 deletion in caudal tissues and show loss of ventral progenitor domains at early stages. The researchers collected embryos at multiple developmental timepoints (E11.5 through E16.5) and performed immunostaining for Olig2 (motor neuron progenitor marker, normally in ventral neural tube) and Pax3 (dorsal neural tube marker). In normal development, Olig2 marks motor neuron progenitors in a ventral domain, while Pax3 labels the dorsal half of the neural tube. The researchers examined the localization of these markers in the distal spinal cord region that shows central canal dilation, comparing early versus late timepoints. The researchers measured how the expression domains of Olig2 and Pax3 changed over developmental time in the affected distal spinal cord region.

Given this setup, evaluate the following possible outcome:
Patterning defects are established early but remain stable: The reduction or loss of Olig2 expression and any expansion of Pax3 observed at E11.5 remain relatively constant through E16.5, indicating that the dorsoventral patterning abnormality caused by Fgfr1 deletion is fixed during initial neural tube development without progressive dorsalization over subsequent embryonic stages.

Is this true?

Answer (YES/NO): NO